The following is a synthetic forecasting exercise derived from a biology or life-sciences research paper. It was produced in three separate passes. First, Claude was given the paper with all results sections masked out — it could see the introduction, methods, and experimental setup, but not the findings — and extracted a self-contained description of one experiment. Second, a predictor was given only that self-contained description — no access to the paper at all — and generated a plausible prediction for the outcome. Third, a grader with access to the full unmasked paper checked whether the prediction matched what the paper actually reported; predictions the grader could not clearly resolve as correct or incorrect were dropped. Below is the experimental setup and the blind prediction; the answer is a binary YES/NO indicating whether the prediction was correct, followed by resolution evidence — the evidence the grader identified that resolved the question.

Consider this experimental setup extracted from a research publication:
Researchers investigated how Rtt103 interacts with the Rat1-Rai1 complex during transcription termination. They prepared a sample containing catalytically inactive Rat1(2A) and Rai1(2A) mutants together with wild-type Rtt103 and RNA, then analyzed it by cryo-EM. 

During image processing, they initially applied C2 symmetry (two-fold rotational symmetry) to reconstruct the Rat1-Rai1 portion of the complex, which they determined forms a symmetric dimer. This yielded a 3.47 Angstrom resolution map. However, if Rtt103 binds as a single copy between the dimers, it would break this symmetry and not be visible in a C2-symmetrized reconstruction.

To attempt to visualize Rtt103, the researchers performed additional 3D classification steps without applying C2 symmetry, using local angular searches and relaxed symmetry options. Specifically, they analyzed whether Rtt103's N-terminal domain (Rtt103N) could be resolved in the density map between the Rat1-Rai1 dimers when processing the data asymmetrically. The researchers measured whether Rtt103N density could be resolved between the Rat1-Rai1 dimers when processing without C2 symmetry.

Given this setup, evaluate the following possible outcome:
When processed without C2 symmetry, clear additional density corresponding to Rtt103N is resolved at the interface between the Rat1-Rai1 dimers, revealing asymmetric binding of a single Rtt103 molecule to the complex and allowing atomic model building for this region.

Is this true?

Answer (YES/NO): YES